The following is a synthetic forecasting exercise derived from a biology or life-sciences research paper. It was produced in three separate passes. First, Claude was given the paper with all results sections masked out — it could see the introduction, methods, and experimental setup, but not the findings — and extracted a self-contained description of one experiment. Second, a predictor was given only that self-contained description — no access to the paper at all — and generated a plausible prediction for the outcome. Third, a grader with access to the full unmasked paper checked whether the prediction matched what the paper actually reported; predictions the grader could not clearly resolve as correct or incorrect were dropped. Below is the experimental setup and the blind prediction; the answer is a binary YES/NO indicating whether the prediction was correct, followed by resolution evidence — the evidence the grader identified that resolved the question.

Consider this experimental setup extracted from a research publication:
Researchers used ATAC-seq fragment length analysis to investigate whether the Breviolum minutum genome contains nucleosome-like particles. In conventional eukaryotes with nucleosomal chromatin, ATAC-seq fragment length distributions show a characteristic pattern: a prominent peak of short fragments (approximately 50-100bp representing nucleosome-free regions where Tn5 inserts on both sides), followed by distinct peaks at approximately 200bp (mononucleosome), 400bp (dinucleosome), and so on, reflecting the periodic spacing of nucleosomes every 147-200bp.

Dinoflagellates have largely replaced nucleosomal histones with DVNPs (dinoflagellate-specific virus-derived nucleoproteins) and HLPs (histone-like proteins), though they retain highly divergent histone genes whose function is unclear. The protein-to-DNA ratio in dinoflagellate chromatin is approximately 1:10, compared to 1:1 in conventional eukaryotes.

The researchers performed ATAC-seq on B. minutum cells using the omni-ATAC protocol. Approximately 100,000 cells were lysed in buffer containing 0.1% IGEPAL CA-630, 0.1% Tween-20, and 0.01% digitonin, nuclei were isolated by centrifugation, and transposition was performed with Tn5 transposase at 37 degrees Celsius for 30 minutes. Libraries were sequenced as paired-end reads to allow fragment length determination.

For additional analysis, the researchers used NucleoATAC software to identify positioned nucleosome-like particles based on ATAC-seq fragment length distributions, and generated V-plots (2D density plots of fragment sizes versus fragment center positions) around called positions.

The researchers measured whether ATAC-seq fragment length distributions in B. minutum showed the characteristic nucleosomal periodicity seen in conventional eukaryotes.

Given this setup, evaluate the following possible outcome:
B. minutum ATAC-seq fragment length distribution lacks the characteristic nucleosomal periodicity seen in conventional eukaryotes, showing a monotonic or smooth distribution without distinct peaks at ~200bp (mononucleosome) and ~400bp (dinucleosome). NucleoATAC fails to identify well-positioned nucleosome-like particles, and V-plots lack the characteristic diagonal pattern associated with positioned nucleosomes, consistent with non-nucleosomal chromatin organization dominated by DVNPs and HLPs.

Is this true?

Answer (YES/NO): NO